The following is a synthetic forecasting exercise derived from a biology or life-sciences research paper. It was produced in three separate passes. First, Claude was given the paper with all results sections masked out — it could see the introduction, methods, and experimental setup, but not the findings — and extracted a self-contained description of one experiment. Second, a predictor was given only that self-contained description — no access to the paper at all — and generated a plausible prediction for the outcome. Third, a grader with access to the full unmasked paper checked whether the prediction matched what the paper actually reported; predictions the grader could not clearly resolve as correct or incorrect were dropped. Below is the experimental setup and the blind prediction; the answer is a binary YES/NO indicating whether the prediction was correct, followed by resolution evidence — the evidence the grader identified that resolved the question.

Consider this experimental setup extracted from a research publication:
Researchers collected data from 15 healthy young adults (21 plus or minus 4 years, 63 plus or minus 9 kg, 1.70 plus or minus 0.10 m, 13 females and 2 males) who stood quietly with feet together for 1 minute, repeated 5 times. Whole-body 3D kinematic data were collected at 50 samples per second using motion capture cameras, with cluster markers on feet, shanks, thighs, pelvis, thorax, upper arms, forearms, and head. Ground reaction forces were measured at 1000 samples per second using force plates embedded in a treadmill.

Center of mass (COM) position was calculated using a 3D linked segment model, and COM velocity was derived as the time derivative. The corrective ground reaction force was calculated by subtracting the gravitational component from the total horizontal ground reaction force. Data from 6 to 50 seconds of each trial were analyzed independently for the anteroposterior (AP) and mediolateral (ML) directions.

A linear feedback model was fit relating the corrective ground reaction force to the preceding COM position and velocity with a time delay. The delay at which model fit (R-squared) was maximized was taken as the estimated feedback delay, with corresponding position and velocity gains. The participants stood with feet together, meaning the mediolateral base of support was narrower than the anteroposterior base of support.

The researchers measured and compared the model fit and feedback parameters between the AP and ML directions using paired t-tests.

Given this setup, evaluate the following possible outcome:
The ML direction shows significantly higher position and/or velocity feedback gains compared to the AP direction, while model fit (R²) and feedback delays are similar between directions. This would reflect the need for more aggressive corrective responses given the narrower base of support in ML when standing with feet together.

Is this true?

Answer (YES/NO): NO